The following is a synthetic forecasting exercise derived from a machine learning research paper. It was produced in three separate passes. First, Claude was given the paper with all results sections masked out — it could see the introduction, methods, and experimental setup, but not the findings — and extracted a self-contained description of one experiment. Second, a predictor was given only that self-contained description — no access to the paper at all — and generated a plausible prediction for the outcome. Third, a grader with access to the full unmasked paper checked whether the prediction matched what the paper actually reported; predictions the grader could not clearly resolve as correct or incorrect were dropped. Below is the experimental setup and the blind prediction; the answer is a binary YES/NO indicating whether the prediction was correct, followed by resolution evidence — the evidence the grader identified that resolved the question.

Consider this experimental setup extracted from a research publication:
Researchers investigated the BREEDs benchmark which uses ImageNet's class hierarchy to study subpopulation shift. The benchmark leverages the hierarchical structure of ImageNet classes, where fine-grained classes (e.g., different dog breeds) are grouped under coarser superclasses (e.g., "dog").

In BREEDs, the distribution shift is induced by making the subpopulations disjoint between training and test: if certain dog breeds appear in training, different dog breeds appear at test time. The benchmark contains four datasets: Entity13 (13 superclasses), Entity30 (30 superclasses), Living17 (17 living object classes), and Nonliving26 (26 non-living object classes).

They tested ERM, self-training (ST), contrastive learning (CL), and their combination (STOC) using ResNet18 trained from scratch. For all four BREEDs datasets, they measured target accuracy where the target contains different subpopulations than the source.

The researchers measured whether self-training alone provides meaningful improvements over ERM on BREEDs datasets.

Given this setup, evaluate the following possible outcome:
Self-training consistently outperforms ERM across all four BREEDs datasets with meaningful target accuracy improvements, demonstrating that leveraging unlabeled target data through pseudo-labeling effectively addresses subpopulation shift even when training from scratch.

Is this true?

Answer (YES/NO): YES